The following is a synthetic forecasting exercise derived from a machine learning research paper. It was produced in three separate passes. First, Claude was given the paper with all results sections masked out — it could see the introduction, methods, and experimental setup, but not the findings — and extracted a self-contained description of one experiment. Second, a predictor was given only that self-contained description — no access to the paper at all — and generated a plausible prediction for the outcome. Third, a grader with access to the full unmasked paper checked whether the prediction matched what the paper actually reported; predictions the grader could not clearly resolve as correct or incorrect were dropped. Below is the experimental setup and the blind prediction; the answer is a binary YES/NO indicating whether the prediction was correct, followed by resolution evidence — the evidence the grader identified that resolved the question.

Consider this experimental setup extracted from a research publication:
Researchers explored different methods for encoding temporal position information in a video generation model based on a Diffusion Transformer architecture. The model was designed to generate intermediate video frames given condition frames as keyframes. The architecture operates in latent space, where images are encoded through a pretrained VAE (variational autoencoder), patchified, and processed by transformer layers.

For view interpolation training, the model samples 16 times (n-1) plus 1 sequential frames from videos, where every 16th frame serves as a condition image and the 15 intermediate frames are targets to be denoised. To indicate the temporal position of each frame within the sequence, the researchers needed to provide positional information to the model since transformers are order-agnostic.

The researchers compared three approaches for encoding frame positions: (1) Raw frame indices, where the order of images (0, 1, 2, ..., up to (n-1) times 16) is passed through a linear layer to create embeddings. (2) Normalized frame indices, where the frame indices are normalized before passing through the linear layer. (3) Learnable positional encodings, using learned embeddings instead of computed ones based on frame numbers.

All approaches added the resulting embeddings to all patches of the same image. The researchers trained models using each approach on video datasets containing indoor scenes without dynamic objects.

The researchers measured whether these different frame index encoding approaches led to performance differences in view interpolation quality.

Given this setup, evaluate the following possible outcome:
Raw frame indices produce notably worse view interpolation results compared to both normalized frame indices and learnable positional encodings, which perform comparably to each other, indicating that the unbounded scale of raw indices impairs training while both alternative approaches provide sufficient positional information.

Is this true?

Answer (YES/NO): NO